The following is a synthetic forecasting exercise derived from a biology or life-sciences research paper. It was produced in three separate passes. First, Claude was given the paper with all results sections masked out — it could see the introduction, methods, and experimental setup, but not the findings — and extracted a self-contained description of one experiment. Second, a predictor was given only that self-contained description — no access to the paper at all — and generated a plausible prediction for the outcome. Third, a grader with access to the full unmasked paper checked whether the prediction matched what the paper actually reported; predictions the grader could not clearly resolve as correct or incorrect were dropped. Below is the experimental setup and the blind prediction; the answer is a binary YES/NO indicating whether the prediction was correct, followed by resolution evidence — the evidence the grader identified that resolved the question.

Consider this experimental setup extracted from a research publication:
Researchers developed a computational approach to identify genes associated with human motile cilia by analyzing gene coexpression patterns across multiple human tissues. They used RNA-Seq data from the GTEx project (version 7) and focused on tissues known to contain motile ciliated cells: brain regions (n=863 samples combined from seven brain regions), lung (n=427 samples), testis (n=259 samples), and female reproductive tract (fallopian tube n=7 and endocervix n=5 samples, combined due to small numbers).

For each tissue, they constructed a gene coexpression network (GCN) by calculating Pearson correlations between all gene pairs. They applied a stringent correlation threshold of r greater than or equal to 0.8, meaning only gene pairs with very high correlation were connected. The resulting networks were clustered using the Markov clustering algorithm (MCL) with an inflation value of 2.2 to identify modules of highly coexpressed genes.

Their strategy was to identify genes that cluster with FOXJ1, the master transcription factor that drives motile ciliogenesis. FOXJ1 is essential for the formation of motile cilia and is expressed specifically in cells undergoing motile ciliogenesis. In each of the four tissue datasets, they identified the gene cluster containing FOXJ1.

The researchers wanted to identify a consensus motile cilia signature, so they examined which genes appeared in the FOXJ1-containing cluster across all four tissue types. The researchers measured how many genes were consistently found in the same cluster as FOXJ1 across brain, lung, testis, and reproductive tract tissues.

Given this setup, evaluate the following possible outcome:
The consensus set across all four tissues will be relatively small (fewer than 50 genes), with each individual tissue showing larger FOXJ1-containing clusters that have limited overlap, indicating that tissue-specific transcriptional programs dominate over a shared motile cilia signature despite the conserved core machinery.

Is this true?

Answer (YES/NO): NO